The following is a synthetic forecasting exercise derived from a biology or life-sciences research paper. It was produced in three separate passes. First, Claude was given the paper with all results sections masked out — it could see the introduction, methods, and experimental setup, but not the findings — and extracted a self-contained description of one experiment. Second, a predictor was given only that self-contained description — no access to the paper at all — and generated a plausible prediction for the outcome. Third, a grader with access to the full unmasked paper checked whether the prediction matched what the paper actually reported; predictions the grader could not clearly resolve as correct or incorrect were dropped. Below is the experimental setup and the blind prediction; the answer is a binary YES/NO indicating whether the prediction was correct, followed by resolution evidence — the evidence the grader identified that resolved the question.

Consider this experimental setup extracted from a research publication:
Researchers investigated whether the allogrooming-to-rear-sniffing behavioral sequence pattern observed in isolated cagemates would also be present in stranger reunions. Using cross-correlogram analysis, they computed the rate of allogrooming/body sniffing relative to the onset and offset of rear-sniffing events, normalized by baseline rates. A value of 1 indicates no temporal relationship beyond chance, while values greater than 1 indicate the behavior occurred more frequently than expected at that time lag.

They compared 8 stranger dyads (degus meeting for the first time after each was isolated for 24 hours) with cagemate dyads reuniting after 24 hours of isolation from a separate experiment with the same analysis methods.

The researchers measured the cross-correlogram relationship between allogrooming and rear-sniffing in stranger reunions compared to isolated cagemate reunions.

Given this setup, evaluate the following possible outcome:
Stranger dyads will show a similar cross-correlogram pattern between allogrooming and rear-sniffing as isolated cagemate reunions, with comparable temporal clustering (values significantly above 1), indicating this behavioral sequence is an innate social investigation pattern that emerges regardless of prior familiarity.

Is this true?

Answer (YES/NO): NO